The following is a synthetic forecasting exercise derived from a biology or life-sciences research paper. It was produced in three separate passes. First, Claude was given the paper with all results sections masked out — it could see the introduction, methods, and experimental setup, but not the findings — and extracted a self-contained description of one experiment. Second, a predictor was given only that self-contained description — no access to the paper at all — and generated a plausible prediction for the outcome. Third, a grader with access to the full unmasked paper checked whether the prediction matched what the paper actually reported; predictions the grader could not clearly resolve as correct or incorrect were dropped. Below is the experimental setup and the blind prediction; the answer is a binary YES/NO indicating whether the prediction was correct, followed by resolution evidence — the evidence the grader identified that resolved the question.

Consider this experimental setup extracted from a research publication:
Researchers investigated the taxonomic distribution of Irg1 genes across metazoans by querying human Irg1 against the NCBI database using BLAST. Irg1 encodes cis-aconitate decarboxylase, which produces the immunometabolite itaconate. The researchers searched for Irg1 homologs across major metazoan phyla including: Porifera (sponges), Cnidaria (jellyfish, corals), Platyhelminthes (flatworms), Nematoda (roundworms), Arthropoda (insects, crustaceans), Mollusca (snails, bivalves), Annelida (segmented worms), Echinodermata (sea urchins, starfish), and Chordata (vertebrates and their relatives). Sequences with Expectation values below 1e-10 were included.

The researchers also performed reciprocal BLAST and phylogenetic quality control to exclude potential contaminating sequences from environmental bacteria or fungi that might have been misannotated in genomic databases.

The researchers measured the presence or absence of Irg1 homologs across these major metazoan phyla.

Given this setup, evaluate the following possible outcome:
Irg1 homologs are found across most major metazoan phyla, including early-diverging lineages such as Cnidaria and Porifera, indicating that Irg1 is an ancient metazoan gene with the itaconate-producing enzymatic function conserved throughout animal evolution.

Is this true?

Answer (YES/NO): NO